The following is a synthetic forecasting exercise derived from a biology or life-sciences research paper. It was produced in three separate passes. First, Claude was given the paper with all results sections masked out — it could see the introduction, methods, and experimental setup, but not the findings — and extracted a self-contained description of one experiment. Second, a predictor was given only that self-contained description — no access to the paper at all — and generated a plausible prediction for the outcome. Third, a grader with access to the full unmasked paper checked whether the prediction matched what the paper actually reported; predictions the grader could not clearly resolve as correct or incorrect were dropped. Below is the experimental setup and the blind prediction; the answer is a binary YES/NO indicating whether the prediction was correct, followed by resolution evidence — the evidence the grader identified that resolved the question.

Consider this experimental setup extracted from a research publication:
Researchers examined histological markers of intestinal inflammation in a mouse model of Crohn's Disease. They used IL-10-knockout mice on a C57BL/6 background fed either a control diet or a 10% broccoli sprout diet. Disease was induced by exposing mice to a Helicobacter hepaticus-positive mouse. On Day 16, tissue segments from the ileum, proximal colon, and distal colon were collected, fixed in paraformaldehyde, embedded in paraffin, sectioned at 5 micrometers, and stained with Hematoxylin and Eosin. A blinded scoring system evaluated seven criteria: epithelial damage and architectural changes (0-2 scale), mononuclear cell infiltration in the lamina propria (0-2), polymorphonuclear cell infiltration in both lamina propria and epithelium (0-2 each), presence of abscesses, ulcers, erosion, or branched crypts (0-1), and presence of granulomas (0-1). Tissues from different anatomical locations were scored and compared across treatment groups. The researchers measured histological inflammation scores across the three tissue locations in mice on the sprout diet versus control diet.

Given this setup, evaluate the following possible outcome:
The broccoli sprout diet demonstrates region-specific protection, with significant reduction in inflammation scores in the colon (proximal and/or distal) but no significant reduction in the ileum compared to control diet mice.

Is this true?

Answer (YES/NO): NO